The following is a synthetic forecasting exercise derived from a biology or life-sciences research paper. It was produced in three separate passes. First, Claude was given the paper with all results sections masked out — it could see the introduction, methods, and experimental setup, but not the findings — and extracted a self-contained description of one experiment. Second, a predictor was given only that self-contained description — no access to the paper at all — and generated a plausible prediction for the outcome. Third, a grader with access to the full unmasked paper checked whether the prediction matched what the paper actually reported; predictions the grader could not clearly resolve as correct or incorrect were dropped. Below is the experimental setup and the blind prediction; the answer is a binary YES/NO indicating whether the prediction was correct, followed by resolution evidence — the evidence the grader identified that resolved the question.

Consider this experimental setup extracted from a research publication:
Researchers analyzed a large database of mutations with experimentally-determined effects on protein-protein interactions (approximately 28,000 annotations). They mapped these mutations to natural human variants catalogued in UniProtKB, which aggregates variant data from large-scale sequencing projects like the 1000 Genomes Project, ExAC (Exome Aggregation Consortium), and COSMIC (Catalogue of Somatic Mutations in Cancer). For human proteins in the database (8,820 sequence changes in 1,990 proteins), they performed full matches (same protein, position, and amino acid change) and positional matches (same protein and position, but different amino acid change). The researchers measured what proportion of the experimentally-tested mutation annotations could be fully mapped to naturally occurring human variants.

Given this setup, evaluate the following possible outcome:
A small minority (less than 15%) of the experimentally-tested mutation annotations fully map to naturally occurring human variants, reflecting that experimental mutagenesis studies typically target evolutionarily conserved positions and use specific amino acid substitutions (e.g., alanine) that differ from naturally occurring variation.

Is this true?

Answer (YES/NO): NO